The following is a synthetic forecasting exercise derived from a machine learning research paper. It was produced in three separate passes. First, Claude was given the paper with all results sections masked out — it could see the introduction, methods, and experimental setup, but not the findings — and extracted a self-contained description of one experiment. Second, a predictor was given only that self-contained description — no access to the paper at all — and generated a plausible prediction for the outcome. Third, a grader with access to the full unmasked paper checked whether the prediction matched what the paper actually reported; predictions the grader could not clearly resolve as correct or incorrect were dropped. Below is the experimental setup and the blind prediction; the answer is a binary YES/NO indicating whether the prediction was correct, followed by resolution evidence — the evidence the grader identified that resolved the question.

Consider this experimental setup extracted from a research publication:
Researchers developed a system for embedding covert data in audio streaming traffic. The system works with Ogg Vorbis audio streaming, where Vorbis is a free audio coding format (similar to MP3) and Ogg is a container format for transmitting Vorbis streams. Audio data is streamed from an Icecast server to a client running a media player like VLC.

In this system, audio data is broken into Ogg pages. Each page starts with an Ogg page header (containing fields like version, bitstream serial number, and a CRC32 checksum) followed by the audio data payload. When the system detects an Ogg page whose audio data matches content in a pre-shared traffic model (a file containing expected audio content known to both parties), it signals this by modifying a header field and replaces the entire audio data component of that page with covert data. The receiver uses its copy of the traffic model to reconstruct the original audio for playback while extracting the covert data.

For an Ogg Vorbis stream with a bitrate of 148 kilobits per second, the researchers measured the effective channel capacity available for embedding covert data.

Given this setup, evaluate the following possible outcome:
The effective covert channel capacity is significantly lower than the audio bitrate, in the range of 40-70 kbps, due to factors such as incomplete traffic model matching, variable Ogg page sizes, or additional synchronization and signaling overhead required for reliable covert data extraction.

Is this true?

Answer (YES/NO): NO